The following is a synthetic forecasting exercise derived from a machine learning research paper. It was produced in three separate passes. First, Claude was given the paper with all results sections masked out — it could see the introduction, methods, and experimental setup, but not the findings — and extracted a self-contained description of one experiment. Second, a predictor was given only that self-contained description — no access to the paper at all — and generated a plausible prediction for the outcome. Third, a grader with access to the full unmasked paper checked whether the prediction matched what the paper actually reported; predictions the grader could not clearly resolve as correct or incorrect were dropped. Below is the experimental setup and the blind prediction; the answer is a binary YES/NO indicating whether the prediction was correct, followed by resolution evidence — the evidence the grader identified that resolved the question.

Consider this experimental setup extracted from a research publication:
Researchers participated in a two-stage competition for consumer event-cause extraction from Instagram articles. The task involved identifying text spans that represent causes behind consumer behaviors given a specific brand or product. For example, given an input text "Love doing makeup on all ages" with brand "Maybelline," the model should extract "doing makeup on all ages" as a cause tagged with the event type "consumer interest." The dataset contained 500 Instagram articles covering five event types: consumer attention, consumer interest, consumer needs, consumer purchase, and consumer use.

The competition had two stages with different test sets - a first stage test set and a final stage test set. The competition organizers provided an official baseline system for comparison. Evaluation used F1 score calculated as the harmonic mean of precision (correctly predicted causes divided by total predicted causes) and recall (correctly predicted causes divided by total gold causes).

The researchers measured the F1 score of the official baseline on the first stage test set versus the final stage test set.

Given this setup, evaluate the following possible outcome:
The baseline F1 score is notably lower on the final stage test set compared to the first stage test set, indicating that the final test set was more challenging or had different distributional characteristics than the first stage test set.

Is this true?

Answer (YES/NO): NO